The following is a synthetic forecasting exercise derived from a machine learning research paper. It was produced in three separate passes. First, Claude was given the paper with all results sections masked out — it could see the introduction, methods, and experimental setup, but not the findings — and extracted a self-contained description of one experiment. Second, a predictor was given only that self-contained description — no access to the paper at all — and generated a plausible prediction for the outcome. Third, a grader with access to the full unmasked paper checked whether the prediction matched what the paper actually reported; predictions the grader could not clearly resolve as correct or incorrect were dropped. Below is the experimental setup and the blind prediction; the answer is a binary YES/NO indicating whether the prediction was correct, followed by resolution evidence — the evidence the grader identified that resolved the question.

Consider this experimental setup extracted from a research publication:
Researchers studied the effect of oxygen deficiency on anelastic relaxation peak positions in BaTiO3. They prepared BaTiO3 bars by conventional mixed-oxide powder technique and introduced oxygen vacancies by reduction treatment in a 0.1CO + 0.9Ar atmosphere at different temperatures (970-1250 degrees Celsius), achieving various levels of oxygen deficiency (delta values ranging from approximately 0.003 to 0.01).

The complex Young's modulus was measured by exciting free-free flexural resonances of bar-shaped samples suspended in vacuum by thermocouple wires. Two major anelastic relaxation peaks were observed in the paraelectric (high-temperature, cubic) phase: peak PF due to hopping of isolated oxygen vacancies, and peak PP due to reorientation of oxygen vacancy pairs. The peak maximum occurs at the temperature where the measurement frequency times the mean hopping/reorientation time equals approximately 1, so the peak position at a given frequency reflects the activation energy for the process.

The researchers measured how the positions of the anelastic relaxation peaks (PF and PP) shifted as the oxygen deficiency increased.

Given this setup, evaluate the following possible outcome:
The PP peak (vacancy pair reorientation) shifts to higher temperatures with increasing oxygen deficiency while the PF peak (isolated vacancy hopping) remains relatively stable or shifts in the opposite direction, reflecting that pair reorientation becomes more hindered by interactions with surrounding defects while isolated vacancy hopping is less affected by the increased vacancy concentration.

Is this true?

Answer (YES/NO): NO